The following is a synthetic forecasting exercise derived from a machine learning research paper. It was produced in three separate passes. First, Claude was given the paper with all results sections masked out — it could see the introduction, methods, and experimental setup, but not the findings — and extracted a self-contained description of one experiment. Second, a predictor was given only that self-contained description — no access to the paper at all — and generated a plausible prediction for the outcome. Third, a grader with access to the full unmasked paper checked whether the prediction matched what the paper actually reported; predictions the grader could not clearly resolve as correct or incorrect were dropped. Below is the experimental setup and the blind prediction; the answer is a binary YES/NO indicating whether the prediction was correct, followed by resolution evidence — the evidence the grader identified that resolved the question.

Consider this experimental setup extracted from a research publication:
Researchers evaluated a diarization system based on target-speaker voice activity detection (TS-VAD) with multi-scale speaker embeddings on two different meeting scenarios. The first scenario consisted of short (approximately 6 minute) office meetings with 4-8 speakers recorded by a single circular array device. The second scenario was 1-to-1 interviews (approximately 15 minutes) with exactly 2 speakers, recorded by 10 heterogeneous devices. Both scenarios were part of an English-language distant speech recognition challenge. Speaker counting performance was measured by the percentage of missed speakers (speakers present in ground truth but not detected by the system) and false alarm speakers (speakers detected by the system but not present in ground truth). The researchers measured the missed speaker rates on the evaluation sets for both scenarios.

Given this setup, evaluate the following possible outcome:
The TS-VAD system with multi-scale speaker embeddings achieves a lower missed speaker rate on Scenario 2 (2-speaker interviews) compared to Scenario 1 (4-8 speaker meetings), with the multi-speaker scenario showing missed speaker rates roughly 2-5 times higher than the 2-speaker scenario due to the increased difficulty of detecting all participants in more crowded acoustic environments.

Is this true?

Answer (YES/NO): NO